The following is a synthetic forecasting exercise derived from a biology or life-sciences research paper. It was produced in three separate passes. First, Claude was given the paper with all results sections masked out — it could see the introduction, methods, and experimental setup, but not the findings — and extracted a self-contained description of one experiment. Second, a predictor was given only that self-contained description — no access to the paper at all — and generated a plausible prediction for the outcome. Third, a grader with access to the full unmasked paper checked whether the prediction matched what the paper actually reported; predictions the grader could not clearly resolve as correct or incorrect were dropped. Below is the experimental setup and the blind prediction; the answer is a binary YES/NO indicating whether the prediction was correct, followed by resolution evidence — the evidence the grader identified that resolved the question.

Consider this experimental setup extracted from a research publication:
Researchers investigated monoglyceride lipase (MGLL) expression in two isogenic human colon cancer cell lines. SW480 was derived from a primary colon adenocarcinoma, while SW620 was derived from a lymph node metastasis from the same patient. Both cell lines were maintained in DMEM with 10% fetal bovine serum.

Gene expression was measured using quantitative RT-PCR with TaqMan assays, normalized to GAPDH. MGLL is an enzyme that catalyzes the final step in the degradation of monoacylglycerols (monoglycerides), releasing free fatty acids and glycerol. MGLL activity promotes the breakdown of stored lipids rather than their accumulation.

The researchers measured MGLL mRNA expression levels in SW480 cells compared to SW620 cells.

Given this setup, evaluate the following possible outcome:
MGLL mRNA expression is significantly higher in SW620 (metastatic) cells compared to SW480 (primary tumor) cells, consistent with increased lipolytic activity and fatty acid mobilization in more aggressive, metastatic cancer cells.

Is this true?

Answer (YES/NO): NO